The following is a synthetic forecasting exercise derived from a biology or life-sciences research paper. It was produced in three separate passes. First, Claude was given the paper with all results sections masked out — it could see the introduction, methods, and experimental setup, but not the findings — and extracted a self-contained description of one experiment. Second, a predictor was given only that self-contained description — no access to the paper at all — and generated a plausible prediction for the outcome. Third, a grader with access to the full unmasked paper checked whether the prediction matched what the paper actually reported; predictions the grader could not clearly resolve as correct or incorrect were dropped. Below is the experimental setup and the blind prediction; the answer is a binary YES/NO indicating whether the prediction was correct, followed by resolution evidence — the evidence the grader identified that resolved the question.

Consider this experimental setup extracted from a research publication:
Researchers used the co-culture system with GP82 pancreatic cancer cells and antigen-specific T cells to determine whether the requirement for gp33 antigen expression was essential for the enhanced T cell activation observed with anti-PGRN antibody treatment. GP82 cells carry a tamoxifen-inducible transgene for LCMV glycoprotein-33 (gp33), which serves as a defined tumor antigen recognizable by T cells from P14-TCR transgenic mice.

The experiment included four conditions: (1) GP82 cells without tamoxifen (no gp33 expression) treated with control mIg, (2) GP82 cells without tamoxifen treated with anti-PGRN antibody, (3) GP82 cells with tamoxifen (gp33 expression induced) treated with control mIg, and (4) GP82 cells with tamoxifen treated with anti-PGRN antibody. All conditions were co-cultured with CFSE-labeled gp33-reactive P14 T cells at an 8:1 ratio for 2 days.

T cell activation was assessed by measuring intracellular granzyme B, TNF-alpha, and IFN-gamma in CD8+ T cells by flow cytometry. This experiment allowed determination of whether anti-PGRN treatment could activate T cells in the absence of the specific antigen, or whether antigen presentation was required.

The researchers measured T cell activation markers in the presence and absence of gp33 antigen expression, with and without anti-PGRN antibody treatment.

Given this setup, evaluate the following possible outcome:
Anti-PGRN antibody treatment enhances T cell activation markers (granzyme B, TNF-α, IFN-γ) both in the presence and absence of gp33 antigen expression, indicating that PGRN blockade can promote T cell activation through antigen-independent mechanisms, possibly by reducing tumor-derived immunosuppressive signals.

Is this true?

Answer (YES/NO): NO